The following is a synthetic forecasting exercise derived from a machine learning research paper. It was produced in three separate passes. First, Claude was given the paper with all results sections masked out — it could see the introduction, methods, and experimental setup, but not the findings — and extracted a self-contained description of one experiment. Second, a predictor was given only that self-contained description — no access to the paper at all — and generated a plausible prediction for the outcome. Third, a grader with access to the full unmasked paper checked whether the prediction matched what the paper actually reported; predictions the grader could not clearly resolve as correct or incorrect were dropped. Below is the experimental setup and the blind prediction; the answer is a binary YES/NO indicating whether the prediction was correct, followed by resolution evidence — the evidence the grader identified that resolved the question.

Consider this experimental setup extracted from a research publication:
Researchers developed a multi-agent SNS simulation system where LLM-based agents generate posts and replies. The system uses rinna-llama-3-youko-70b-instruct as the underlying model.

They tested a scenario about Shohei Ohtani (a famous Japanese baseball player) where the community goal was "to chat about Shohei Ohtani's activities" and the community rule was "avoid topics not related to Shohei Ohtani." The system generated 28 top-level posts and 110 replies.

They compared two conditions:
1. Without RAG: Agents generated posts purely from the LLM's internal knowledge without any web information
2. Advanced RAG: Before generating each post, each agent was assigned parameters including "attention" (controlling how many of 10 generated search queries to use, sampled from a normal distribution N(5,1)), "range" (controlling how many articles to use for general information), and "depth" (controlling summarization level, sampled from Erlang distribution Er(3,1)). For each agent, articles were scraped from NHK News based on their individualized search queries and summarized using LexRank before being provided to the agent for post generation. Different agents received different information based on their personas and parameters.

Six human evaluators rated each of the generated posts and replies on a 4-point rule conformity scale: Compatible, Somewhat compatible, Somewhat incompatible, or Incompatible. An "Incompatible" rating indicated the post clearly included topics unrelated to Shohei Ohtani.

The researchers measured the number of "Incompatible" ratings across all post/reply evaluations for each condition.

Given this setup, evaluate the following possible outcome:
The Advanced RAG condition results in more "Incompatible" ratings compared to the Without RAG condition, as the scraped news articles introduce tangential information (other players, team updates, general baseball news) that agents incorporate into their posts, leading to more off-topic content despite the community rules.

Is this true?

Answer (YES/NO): YES